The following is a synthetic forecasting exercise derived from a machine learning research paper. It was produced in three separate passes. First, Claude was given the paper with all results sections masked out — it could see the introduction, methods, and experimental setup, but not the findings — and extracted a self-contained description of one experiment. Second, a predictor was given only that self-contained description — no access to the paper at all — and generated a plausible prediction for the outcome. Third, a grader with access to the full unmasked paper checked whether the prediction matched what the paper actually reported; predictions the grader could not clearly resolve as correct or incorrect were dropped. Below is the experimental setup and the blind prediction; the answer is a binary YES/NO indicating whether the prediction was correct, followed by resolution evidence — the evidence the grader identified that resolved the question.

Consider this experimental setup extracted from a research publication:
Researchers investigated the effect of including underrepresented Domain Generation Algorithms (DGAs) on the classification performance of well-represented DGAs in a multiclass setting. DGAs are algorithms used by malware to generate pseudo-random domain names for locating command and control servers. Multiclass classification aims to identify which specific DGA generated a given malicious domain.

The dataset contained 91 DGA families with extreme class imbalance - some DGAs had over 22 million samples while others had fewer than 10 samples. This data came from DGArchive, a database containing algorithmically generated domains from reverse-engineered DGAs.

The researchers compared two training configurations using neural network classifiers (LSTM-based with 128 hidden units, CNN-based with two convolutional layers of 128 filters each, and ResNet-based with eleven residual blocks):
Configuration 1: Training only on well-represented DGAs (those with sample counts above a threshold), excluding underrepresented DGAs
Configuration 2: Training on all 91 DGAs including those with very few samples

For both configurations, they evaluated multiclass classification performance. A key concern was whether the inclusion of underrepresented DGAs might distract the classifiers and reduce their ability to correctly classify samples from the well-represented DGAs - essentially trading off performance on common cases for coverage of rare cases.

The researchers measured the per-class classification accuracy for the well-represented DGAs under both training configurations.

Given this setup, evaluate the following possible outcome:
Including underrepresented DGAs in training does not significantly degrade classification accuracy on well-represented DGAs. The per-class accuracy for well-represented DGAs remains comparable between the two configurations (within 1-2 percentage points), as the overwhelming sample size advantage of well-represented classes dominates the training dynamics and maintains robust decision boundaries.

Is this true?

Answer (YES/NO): YES